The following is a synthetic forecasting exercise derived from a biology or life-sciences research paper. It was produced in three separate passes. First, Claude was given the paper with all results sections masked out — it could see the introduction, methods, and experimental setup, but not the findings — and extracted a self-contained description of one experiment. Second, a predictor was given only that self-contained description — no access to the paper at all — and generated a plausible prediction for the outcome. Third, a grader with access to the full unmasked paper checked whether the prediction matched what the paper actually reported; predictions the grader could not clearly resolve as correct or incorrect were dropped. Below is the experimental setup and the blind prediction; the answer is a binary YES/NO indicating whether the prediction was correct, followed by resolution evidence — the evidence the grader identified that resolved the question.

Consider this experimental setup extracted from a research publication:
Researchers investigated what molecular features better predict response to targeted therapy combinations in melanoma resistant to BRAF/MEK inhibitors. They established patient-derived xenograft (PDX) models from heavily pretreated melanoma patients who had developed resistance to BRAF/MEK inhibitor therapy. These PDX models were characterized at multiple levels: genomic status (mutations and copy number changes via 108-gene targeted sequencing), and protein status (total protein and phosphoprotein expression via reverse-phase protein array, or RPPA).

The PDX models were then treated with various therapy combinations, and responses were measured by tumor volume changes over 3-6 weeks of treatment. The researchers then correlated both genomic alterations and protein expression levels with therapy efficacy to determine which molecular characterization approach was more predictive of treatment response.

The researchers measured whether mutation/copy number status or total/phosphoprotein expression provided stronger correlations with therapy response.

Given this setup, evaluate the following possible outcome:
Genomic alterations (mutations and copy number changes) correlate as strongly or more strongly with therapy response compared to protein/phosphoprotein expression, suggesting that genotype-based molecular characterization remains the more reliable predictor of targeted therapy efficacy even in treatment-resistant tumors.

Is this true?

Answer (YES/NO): NO